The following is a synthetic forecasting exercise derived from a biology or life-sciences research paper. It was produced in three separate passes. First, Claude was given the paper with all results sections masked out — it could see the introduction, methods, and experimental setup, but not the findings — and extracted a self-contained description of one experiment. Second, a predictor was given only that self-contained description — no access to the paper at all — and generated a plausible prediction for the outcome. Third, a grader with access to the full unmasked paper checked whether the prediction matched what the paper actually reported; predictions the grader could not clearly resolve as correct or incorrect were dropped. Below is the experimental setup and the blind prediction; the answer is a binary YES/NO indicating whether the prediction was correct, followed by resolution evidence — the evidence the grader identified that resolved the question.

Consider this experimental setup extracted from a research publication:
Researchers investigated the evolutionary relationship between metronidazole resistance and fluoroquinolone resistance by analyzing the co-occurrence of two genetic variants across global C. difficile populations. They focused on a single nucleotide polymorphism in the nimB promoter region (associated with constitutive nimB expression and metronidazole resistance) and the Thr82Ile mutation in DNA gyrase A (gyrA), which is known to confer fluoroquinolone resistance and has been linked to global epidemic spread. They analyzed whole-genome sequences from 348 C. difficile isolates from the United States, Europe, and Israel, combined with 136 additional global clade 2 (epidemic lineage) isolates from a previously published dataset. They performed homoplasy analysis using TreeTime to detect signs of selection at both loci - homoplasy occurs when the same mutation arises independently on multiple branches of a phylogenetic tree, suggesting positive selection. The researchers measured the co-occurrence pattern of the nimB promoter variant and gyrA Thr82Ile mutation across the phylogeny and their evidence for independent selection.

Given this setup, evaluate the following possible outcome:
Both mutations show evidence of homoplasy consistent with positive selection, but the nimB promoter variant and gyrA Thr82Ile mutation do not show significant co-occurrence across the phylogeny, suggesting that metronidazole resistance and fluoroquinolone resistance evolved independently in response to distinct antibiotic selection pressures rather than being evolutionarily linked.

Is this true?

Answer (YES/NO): NO